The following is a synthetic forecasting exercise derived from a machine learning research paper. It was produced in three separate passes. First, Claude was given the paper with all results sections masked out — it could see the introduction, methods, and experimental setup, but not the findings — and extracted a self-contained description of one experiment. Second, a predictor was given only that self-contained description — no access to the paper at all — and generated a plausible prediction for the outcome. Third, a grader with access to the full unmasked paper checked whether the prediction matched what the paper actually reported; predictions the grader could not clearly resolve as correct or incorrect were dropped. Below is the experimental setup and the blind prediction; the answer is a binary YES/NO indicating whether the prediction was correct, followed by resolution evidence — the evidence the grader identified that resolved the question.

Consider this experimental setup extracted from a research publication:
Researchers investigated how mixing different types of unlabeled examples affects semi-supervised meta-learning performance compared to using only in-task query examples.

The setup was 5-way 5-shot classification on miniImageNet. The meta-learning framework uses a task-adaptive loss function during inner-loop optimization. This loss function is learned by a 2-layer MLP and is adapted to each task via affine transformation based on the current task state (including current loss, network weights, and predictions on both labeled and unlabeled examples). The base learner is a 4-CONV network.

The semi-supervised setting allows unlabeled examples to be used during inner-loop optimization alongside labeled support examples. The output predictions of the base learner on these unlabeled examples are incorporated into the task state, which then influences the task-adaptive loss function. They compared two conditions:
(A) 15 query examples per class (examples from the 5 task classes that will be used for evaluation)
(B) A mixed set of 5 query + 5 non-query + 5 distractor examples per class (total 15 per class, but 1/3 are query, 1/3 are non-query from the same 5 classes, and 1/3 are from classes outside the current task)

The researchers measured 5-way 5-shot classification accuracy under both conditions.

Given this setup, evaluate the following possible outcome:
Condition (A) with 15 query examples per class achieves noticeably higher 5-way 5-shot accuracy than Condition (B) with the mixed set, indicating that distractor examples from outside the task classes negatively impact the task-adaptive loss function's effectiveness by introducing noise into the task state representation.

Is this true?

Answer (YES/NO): NO